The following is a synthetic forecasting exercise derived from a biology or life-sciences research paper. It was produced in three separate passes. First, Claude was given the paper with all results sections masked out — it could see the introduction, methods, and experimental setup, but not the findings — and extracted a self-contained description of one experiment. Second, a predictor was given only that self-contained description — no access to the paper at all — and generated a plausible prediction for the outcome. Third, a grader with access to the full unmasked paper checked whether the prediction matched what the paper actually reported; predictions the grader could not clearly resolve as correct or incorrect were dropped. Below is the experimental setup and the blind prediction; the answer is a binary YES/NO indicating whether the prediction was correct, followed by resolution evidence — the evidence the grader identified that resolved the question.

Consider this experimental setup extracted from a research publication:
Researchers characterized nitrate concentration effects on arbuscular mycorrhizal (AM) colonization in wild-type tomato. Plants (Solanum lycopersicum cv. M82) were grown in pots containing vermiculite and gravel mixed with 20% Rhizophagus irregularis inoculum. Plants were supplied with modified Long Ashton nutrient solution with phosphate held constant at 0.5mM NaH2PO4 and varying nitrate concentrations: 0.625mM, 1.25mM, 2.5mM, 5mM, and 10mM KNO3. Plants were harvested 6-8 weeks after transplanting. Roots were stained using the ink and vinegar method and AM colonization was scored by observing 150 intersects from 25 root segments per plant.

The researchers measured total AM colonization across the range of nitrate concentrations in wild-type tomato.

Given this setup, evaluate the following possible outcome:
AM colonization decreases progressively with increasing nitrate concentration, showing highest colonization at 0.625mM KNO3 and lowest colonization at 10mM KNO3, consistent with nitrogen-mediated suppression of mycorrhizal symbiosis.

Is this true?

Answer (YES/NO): YES